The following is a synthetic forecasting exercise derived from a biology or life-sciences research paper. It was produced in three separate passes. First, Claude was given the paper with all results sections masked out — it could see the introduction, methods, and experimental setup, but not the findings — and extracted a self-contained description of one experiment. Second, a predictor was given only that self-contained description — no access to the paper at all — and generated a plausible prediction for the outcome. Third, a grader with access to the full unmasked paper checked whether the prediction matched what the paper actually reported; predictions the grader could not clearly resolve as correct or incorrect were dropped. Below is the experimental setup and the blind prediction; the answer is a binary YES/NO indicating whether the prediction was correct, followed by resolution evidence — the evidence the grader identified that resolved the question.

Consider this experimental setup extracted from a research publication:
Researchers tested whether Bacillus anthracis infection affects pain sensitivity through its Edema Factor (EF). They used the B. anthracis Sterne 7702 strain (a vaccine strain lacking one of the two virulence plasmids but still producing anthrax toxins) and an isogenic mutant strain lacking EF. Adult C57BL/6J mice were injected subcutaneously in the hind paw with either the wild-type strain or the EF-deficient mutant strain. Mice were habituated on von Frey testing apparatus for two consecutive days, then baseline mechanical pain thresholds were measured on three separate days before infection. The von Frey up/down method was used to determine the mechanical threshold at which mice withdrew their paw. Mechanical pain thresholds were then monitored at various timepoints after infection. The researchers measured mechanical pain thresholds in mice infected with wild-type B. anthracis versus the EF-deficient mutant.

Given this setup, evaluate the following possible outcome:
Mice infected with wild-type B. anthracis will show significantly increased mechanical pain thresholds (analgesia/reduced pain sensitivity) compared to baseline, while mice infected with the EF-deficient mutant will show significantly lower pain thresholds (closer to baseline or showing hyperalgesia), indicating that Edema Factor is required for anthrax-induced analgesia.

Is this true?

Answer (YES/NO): NO